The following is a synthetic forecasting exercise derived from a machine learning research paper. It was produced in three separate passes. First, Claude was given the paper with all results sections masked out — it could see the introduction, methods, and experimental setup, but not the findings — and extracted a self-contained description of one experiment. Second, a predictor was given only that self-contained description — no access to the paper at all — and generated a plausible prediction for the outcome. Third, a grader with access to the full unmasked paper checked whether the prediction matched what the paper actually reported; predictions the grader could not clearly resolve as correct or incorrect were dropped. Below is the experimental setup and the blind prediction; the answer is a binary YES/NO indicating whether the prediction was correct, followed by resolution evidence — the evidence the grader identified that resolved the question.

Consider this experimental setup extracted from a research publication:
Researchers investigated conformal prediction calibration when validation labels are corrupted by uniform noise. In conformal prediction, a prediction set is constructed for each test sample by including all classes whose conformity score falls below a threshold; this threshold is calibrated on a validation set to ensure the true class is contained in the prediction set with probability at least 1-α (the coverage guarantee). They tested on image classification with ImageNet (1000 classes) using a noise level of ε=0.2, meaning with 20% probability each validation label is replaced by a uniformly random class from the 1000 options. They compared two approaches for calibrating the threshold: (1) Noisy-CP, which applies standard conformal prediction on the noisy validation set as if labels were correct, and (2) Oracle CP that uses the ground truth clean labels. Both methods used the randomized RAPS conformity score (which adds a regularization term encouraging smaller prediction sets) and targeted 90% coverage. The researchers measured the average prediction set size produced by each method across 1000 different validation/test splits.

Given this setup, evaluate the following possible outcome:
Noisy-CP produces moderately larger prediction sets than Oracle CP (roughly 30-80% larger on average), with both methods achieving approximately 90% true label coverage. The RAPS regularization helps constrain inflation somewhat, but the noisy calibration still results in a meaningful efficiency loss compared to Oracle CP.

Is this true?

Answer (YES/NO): NO